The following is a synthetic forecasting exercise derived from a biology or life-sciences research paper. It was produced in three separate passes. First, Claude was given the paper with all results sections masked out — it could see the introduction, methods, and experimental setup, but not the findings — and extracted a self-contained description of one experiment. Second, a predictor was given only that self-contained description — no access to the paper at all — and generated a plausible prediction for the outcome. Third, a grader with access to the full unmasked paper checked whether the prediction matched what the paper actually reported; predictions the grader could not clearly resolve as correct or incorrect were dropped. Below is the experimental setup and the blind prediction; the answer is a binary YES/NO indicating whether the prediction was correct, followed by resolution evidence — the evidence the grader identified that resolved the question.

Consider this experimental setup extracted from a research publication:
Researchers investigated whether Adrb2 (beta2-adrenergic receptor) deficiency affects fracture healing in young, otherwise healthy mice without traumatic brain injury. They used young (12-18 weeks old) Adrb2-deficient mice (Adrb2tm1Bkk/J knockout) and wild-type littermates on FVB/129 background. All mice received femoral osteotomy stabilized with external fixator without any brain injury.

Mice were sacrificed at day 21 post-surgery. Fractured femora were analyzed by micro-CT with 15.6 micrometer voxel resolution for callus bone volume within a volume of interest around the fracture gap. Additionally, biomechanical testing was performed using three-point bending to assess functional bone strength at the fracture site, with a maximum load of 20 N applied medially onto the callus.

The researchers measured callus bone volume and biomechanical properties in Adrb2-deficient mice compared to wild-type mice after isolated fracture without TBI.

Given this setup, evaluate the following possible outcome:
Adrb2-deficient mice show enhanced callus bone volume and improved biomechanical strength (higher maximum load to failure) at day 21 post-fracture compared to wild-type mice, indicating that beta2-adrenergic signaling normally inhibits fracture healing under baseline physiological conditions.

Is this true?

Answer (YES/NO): NO